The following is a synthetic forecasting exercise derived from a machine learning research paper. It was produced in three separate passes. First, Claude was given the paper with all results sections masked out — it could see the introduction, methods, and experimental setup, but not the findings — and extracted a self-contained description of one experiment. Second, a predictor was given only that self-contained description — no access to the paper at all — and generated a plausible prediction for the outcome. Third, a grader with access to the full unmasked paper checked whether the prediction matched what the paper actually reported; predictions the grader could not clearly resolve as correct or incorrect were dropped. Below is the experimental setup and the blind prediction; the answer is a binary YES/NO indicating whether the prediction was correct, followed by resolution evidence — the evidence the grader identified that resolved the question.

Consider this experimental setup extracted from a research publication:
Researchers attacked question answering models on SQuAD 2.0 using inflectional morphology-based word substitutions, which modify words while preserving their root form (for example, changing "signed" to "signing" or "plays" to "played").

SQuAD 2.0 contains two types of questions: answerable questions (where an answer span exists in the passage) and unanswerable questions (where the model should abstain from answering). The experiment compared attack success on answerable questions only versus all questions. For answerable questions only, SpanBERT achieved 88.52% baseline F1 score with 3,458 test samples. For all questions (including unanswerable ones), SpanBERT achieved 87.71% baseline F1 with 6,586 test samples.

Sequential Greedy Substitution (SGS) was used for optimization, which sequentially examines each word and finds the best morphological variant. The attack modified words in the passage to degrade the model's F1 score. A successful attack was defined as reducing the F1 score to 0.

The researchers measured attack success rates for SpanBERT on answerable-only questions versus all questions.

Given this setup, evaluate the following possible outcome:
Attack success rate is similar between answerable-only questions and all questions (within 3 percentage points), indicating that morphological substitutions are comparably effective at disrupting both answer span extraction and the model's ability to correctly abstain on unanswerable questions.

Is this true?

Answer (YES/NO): NO